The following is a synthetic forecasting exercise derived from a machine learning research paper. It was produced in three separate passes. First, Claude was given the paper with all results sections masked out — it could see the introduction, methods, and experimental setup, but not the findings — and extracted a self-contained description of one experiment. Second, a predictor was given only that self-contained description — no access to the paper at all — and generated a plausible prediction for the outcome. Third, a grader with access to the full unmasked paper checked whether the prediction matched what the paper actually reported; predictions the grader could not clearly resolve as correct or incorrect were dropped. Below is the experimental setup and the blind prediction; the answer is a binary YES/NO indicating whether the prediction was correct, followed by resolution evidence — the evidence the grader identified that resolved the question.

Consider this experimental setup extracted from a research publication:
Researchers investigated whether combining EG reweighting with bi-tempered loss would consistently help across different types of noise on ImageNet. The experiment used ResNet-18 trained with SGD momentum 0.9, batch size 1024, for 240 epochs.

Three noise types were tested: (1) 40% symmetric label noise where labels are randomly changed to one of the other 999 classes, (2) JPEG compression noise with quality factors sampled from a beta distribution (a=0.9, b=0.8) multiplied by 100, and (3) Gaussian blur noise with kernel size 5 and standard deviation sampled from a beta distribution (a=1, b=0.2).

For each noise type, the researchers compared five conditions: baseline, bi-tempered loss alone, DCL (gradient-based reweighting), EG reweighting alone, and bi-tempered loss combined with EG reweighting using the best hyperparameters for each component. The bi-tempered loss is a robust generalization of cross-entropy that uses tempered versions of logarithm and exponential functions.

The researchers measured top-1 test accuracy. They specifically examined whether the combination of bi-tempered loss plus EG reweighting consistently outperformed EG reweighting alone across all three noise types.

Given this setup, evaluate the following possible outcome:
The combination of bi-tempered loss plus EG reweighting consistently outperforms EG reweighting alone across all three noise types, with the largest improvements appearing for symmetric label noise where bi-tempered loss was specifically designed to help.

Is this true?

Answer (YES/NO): NO